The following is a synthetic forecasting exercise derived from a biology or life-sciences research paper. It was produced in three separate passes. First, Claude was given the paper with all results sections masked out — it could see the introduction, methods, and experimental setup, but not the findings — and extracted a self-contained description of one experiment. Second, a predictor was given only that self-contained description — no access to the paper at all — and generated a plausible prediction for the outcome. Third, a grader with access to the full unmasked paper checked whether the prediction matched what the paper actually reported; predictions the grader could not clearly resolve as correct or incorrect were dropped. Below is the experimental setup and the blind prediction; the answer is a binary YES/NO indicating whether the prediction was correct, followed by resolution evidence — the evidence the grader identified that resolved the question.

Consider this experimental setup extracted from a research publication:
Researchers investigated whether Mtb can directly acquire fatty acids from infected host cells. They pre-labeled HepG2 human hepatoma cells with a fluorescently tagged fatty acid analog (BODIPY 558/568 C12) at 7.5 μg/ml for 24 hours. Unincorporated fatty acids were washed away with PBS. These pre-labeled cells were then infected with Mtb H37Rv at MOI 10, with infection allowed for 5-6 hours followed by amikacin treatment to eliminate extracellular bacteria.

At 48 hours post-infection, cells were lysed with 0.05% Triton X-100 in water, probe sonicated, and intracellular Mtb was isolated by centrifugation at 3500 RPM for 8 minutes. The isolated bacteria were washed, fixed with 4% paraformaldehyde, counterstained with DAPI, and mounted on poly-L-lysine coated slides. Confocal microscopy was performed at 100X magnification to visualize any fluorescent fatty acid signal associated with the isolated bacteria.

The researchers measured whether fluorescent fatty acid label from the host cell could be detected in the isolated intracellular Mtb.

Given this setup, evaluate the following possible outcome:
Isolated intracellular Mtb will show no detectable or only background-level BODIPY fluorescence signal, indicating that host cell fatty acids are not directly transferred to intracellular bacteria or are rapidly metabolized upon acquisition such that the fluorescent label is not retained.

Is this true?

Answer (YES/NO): NO